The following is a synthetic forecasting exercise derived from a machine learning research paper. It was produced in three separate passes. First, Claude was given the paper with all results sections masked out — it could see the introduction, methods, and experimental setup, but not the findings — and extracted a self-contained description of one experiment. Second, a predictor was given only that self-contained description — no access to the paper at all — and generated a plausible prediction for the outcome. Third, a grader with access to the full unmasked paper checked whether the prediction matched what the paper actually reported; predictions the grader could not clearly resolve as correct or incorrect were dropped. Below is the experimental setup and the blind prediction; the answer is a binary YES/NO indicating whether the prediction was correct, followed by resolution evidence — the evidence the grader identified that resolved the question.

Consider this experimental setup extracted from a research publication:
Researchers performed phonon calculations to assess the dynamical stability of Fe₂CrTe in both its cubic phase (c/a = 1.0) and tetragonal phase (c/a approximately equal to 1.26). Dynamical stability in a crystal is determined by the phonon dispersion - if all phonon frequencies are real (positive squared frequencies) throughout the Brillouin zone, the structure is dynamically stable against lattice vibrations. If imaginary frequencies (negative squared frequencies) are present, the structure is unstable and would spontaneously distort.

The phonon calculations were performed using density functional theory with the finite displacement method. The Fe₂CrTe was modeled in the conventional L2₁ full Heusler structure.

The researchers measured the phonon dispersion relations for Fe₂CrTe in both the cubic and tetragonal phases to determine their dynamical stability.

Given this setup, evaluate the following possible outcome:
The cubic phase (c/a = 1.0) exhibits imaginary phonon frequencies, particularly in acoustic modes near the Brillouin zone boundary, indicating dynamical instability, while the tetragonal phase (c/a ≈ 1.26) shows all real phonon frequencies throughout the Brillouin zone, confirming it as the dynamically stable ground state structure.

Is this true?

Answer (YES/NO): NO